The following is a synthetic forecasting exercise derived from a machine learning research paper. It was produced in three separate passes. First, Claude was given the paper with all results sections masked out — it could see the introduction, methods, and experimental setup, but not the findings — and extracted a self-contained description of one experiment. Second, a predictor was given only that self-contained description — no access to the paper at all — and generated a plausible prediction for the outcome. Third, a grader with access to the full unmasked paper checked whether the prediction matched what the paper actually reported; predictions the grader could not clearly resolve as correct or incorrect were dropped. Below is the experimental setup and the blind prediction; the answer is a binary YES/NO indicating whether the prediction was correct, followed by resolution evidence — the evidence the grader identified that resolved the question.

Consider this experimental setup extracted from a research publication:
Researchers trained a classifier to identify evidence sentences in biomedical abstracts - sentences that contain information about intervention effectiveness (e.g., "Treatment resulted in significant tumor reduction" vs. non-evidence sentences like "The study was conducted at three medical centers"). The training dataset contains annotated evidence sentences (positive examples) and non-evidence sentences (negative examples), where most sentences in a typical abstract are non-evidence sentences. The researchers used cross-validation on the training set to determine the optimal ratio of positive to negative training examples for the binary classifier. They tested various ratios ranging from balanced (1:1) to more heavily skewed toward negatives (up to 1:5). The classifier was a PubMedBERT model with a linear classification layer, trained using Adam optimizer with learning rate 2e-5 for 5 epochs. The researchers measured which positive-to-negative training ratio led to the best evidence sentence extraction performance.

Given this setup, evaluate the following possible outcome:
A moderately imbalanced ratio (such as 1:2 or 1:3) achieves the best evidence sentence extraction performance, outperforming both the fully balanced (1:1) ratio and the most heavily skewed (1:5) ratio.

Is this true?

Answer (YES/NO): NO